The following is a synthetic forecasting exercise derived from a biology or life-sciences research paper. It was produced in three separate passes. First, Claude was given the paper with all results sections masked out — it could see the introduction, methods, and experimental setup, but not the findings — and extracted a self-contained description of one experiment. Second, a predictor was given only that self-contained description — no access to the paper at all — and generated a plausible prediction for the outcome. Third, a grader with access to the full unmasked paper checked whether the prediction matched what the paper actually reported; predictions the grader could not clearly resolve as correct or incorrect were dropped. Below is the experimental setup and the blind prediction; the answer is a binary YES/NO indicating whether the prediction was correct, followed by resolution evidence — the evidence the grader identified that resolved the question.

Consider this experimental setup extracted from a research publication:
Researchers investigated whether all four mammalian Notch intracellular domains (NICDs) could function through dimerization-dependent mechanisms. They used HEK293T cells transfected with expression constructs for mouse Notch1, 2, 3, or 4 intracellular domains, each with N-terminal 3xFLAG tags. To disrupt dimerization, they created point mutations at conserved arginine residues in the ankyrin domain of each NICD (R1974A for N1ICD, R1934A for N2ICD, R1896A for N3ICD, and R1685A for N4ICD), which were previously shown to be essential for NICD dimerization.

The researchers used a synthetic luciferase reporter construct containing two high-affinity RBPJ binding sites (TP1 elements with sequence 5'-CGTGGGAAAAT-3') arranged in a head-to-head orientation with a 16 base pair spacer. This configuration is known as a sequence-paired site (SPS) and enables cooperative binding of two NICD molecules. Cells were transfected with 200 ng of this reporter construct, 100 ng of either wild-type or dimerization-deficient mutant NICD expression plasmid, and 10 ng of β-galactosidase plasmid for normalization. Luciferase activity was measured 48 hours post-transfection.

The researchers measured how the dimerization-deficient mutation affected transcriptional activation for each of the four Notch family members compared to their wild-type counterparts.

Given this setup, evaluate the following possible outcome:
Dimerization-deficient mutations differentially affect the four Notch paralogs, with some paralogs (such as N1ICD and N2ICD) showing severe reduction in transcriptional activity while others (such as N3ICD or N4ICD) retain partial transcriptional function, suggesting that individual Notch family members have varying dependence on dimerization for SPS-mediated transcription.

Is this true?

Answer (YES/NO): NO